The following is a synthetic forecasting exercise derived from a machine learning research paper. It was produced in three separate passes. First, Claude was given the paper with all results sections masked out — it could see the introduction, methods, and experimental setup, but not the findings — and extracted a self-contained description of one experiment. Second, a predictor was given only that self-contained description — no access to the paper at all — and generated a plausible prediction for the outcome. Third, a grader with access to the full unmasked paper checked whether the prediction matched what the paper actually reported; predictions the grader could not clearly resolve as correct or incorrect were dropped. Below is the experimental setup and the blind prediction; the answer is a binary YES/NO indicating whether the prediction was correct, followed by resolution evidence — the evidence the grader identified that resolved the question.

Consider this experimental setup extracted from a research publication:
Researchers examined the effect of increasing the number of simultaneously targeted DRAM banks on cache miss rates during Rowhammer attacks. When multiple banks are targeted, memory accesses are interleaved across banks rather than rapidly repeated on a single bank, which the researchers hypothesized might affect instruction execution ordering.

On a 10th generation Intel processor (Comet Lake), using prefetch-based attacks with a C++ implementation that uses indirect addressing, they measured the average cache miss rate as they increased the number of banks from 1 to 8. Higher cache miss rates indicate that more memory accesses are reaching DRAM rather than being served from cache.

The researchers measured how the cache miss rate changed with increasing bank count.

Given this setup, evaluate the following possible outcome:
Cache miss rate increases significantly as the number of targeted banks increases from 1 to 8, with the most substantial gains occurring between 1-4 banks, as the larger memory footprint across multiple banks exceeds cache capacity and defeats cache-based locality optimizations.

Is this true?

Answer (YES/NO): NO